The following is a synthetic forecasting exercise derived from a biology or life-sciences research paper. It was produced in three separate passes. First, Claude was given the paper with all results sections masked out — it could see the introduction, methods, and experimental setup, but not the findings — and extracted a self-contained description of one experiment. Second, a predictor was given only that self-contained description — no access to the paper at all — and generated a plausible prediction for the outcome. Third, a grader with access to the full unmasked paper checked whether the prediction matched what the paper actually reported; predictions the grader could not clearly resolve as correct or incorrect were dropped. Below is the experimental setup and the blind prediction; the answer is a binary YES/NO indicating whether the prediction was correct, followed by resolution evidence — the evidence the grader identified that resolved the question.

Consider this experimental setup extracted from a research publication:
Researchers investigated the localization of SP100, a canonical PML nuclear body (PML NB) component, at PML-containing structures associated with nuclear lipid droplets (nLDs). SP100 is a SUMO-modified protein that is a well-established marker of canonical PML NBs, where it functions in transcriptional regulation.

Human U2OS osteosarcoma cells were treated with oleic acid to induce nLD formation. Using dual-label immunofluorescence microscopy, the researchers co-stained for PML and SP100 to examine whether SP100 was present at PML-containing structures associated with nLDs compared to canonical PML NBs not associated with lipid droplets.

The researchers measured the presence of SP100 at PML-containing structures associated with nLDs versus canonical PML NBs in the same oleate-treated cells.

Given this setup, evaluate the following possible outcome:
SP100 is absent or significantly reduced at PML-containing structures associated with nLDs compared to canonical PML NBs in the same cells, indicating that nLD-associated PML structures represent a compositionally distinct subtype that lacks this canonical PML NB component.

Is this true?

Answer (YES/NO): YES